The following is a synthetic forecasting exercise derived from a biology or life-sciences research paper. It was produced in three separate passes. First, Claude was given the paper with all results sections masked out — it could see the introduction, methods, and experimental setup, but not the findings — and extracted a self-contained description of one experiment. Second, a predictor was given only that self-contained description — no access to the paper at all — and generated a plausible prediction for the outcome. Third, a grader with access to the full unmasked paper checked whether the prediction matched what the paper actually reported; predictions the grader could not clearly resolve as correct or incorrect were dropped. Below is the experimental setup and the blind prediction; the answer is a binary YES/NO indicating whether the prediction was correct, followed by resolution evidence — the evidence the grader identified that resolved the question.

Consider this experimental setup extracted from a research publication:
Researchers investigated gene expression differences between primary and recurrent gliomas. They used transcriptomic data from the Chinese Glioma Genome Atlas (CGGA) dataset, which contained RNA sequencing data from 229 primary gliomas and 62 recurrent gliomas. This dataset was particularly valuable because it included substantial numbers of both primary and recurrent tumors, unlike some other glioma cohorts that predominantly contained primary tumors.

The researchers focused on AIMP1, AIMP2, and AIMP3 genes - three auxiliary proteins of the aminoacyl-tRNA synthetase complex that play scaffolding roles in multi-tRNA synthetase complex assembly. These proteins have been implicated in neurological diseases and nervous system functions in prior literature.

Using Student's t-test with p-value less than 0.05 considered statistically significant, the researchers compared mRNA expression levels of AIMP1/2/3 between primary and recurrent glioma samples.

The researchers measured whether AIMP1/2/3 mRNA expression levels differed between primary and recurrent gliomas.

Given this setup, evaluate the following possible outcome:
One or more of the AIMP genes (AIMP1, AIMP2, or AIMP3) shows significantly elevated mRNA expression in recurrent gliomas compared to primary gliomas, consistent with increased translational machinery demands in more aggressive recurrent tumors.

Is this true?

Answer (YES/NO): YES